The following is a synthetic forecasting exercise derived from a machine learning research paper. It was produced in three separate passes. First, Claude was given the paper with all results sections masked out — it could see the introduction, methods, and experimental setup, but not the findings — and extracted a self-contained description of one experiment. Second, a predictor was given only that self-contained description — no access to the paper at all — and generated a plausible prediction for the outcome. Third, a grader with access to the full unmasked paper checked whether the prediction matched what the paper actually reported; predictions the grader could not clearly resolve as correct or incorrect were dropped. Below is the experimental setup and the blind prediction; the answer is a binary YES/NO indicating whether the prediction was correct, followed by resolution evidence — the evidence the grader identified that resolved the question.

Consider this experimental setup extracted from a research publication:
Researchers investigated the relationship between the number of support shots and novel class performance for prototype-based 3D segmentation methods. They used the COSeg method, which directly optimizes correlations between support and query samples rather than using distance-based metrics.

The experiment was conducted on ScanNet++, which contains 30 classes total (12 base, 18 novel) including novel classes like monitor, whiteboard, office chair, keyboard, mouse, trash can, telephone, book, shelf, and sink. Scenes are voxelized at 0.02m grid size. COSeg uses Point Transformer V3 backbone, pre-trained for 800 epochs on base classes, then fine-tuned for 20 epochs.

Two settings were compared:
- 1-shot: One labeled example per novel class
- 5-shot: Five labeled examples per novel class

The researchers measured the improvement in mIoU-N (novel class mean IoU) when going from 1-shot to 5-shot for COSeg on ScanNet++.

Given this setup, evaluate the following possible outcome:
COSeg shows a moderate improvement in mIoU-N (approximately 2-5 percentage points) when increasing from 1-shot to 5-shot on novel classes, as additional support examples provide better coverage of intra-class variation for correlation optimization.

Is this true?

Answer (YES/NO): NO